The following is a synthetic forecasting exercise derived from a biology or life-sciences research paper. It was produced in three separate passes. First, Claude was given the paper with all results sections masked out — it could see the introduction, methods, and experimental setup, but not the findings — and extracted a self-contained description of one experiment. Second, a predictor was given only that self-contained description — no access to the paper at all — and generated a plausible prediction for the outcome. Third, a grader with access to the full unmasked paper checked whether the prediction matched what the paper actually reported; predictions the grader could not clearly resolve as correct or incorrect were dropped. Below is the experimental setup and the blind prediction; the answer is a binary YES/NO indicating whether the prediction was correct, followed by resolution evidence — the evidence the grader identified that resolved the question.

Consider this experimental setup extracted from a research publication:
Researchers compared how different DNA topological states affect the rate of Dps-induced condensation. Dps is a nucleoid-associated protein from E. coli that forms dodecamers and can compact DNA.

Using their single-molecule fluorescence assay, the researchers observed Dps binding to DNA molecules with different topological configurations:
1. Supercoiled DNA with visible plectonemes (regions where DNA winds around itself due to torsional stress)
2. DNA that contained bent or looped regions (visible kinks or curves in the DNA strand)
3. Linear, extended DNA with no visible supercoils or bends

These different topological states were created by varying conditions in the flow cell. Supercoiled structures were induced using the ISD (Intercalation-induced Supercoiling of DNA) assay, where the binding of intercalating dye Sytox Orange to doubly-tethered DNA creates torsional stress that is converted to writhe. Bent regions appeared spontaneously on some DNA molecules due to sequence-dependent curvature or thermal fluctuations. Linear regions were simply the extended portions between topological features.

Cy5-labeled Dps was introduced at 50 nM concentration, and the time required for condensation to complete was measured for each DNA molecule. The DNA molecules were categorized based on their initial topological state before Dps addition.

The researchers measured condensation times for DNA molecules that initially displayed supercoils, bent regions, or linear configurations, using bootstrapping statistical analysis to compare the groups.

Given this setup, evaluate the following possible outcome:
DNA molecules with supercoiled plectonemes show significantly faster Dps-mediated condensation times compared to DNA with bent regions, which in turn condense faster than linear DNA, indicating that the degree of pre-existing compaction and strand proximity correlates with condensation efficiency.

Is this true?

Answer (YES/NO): YES